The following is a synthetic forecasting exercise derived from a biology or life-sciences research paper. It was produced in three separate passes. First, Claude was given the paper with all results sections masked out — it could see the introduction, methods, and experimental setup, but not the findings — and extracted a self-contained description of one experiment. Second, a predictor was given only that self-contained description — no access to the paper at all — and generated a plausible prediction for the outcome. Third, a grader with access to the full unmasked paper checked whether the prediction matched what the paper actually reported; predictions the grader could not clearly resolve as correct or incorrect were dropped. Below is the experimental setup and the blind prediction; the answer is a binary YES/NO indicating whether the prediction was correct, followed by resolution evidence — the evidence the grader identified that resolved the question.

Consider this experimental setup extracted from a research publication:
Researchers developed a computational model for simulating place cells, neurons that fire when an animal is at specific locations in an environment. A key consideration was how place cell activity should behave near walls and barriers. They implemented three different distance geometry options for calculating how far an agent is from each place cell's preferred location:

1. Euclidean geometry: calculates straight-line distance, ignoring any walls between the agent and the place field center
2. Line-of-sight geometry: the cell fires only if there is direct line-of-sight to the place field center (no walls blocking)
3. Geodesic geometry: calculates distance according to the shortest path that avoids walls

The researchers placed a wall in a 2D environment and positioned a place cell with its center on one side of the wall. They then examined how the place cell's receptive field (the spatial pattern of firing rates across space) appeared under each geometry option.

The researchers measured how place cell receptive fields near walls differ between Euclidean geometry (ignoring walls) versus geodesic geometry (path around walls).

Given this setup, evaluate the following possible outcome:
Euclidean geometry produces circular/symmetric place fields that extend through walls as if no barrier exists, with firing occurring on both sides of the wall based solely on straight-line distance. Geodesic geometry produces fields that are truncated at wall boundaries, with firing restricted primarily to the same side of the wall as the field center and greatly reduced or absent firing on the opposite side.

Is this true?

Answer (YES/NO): NO